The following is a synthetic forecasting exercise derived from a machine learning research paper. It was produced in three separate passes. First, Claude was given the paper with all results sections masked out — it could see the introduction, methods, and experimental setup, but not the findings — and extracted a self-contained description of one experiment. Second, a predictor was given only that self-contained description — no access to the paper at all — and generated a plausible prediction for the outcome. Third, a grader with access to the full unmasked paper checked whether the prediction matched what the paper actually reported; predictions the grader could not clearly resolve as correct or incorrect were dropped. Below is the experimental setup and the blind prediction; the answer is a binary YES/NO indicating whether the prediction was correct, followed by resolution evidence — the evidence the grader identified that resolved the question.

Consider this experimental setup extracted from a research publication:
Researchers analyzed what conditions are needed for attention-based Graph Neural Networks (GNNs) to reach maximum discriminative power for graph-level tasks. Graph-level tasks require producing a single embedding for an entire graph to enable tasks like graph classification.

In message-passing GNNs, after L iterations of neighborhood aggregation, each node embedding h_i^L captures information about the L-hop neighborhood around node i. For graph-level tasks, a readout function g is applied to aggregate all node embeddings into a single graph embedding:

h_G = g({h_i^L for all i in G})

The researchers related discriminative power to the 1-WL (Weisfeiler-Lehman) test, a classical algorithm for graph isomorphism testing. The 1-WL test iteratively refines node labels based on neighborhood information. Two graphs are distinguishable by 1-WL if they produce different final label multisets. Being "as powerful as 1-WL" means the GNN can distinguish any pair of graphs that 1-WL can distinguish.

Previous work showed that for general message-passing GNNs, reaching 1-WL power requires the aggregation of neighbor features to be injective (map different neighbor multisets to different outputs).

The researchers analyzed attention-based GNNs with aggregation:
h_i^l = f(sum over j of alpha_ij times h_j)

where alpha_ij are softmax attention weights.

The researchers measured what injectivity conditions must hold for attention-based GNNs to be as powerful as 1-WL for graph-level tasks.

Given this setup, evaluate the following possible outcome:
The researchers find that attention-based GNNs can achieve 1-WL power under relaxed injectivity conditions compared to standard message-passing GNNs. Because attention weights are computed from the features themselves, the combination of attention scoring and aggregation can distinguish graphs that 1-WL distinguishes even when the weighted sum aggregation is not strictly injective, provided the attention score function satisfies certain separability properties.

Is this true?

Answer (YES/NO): NO